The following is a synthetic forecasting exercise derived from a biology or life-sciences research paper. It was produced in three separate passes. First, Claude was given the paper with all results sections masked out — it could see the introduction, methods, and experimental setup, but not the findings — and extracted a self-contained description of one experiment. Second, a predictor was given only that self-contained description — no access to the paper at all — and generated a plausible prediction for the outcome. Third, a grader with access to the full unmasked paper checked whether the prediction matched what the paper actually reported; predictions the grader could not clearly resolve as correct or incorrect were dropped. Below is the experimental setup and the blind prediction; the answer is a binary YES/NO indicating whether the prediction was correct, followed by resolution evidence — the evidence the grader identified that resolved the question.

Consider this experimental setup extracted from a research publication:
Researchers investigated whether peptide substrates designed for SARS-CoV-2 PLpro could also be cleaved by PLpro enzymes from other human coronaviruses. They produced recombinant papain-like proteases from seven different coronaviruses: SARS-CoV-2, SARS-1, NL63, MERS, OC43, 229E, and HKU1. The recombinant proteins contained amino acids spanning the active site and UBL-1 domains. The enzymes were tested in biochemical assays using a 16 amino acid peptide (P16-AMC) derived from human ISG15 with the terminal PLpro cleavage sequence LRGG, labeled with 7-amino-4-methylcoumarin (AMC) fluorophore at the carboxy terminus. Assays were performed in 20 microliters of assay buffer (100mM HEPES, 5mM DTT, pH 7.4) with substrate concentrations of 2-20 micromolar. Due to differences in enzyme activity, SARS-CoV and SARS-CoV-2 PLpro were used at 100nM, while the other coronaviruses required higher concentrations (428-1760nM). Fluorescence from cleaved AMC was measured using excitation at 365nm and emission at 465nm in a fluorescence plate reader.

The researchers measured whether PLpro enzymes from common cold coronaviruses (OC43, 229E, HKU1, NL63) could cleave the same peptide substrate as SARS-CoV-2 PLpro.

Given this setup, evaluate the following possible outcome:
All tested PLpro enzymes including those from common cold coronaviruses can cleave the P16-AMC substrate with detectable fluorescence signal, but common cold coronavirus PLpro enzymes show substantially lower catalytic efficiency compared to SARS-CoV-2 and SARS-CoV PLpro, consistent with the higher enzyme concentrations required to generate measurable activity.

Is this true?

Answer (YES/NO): NO